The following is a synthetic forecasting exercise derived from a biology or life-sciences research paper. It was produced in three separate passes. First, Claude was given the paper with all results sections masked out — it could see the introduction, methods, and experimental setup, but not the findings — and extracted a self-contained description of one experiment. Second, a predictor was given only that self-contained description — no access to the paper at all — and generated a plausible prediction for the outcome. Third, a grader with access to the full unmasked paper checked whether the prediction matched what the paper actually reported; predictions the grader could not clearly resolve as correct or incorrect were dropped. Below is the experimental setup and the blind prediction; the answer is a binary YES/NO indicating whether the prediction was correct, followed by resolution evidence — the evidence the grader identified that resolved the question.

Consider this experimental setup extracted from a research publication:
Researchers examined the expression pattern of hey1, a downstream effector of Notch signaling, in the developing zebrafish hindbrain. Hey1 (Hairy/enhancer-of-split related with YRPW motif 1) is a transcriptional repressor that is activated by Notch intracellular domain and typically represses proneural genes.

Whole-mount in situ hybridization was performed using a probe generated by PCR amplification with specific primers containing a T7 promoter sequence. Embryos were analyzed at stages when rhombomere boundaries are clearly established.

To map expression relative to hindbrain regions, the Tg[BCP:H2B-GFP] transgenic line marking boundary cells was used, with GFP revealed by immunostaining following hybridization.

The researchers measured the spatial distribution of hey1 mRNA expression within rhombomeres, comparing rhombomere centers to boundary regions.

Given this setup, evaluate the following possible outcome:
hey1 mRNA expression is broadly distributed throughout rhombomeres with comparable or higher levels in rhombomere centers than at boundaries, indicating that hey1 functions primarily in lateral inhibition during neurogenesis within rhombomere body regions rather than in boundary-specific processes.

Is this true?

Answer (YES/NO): NO